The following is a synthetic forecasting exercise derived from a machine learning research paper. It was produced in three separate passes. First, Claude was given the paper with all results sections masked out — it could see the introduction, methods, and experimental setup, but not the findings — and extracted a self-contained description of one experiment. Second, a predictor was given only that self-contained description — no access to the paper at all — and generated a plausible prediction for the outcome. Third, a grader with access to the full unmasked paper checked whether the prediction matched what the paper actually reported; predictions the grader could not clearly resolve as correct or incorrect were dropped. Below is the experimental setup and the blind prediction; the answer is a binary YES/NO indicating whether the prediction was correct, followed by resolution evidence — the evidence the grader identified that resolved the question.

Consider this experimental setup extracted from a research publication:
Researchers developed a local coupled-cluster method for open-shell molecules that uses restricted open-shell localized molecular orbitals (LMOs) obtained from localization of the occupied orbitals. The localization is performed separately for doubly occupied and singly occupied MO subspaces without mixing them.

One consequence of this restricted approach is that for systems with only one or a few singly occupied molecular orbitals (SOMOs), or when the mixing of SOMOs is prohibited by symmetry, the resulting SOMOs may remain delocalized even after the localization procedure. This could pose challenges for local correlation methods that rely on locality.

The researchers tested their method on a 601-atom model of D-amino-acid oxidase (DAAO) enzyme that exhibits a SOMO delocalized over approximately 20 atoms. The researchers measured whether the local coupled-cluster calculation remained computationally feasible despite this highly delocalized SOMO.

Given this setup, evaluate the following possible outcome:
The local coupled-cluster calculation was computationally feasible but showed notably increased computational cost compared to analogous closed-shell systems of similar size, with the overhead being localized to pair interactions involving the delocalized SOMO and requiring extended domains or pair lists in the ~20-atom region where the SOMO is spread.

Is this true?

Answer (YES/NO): YES